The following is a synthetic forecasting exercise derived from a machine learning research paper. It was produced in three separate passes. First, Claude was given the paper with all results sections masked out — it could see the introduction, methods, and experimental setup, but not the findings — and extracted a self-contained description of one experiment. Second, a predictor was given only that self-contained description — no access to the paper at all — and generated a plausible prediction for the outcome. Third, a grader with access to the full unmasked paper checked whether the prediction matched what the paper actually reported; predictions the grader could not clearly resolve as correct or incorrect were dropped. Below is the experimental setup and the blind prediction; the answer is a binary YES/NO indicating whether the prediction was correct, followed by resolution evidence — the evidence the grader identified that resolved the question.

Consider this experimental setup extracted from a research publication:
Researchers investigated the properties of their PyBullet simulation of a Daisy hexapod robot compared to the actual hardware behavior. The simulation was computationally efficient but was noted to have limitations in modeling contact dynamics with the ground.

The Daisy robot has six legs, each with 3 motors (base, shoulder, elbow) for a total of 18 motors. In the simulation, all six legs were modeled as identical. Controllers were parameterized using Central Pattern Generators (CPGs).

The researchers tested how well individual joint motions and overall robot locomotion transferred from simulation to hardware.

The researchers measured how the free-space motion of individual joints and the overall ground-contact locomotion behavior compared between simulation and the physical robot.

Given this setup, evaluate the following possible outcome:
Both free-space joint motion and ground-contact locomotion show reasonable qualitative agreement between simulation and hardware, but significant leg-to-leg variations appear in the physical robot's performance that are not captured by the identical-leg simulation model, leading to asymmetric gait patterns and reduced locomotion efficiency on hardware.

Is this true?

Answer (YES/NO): NO